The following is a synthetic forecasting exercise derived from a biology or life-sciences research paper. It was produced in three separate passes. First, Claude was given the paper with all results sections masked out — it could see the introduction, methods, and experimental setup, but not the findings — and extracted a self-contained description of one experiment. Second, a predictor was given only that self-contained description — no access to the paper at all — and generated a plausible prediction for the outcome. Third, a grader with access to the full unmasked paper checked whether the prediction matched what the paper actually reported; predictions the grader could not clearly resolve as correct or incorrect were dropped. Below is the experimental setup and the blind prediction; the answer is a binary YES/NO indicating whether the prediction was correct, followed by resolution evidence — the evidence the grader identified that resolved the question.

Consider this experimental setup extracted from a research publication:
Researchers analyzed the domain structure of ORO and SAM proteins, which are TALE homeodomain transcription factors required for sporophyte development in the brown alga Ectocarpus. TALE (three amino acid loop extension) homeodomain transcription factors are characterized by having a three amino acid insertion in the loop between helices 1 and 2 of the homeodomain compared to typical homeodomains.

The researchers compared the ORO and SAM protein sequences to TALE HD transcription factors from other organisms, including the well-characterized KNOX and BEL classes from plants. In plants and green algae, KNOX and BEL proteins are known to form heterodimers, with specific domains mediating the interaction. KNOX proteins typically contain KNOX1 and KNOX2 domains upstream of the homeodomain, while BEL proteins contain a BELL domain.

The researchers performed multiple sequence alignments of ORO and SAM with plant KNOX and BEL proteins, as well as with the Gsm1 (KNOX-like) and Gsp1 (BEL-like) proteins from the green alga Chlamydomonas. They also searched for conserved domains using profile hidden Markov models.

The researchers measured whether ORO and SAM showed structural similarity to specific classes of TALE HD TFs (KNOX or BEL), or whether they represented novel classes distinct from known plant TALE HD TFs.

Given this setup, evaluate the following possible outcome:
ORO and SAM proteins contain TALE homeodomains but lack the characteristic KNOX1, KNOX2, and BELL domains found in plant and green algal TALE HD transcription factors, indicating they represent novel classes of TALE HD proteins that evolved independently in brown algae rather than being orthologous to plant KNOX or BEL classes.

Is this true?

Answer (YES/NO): YES